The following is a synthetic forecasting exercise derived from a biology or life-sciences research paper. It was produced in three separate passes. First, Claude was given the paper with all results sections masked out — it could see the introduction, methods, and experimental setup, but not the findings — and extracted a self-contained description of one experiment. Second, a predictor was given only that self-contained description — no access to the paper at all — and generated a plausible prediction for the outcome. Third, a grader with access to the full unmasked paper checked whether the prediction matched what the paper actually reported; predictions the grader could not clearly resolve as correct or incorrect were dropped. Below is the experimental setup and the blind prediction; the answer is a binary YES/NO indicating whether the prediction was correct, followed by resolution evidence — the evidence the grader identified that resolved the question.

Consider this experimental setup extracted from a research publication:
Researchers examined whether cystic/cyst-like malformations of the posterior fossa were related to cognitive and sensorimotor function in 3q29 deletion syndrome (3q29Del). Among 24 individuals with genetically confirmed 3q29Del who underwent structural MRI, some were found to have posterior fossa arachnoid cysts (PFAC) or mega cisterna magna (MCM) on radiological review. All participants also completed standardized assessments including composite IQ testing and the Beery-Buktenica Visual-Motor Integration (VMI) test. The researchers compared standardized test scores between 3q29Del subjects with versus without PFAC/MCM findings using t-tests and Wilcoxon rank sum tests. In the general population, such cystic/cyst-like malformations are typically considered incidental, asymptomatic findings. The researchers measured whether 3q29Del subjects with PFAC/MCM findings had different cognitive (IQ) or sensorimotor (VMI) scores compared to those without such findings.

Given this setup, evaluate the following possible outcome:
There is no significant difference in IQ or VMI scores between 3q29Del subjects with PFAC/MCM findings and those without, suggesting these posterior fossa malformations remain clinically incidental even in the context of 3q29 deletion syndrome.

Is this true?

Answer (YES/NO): YES